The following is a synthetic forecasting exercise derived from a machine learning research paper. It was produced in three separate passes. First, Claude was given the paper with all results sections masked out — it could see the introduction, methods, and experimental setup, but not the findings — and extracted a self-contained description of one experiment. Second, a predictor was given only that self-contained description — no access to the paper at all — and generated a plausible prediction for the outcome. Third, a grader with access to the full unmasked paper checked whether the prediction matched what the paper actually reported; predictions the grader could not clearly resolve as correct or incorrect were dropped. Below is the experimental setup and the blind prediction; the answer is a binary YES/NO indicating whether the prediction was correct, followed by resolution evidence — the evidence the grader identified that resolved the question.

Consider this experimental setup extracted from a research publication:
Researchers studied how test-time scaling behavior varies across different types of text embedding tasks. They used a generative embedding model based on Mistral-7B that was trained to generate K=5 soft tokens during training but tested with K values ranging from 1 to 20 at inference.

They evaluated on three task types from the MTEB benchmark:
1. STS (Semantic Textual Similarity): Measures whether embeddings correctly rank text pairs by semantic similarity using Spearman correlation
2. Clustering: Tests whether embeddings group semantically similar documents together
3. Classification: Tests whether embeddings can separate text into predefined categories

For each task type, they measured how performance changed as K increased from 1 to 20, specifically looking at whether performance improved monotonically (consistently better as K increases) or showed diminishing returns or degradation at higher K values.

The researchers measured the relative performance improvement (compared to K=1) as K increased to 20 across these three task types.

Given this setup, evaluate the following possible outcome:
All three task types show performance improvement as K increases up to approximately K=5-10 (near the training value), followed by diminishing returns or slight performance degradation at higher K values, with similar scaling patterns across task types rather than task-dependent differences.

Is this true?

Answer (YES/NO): NO